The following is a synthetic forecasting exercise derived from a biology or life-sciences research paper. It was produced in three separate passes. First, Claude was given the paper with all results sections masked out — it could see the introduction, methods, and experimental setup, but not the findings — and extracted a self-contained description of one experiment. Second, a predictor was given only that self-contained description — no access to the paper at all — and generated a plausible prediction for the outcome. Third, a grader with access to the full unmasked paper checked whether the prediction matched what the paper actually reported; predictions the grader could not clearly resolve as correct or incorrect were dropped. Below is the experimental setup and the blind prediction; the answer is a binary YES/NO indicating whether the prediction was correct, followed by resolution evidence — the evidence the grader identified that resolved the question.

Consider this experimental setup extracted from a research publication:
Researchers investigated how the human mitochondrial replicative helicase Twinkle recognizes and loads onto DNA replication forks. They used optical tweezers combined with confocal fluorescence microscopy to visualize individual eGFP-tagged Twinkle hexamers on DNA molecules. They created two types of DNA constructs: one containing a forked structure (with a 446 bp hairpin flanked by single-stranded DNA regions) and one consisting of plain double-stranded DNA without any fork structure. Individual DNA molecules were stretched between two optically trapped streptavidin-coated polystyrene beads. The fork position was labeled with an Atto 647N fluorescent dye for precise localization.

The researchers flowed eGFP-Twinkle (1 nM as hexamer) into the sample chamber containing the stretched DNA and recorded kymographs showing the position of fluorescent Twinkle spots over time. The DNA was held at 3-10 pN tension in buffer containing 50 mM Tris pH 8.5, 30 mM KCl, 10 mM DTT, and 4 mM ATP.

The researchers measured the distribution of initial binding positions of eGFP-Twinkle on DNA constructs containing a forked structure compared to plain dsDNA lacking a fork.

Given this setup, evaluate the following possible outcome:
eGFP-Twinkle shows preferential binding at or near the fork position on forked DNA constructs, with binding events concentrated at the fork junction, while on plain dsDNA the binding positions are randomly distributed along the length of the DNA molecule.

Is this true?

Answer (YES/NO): YES